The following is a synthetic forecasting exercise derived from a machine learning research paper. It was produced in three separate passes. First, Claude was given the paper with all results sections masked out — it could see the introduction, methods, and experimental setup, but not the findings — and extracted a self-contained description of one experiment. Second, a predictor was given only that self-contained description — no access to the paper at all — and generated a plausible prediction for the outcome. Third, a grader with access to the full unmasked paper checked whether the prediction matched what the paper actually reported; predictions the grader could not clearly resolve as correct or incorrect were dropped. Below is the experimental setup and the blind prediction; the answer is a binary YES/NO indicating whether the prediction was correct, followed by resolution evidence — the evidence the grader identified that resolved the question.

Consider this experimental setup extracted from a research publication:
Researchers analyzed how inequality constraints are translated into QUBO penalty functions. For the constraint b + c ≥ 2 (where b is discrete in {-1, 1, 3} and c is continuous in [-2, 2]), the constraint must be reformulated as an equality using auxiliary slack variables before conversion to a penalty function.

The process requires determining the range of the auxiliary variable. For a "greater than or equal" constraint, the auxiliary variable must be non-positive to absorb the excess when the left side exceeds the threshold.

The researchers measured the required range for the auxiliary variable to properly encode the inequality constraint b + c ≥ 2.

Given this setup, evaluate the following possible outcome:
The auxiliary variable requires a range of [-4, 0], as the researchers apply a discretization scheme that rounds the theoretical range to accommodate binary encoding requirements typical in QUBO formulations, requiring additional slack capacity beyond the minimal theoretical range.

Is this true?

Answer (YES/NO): NO